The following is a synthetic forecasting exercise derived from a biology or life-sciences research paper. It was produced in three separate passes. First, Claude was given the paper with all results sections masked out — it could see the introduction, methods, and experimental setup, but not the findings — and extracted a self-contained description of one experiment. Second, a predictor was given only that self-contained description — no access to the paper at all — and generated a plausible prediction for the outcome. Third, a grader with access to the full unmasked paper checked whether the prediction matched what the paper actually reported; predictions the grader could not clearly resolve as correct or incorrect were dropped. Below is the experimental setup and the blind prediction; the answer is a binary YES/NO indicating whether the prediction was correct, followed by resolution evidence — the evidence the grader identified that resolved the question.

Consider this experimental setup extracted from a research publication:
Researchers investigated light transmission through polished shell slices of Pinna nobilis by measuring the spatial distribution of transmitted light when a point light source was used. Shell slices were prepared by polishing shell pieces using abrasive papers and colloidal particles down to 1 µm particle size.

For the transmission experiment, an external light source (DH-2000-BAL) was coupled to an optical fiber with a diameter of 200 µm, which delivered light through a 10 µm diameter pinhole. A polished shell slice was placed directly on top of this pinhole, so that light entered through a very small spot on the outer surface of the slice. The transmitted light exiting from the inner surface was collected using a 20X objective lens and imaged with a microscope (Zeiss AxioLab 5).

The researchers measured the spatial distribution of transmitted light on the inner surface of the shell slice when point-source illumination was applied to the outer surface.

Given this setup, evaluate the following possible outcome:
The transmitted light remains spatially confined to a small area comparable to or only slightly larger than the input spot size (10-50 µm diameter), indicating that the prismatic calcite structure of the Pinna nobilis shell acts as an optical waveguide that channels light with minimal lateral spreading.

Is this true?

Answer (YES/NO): YES